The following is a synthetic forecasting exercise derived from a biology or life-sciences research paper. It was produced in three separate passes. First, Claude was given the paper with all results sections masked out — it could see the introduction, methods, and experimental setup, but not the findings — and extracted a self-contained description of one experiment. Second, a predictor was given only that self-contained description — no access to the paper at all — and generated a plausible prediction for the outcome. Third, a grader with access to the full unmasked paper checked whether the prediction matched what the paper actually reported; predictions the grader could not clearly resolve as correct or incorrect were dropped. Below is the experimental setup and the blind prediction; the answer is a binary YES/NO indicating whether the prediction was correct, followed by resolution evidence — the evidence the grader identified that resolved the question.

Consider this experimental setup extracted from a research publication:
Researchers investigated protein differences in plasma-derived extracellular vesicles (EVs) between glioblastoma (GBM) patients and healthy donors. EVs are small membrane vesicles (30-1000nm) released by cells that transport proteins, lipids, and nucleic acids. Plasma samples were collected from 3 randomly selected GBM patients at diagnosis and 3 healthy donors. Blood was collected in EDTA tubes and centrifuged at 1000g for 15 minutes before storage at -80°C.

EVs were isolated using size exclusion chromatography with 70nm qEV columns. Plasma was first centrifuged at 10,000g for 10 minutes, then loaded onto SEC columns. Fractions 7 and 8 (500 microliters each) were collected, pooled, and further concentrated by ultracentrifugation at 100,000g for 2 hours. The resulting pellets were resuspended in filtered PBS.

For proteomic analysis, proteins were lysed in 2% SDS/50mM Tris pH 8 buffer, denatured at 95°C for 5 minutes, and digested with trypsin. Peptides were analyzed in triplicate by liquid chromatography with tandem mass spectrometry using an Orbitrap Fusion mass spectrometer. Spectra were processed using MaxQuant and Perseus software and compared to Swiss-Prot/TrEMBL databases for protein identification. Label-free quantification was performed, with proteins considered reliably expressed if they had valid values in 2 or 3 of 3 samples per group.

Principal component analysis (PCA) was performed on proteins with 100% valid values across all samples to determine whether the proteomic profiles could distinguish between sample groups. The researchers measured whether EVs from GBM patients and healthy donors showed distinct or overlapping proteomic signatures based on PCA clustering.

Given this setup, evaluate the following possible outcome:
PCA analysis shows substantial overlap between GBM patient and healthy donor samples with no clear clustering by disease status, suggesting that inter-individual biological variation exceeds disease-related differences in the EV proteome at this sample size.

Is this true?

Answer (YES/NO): NO